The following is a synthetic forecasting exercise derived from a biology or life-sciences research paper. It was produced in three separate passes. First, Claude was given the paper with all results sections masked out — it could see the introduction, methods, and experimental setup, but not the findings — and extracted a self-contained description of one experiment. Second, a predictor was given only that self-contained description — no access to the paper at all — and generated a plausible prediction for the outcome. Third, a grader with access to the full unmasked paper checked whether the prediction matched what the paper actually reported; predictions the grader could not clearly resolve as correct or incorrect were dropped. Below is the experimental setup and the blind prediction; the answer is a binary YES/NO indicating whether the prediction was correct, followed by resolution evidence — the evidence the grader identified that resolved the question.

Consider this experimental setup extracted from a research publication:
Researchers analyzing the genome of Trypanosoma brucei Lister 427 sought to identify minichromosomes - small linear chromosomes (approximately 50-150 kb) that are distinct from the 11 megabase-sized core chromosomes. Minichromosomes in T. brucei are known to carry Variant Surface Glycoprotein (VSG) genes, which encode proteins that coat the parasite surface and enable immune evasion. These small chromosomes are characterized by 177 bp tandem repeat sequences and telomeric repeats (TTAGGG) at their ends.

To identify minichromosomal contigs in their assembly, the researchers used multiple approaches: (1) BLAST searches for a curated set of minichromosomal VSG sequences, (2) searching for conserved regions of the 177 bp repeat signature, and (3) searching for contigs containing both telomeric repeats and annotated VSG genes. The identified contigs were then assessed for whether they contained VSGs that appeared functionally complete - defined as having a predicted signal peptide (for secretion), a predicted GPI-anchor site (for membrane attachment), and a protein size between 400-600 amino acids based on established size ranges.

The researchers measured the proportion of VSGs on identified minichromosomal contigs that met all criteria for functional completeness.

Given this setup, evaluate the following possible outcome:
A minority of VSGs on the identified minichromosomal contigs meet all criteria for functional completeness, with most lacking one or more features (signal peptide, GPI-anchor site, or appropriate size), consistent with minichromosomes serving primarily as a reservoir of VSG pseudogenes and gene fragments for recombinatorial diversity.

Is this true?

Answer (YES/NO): NO